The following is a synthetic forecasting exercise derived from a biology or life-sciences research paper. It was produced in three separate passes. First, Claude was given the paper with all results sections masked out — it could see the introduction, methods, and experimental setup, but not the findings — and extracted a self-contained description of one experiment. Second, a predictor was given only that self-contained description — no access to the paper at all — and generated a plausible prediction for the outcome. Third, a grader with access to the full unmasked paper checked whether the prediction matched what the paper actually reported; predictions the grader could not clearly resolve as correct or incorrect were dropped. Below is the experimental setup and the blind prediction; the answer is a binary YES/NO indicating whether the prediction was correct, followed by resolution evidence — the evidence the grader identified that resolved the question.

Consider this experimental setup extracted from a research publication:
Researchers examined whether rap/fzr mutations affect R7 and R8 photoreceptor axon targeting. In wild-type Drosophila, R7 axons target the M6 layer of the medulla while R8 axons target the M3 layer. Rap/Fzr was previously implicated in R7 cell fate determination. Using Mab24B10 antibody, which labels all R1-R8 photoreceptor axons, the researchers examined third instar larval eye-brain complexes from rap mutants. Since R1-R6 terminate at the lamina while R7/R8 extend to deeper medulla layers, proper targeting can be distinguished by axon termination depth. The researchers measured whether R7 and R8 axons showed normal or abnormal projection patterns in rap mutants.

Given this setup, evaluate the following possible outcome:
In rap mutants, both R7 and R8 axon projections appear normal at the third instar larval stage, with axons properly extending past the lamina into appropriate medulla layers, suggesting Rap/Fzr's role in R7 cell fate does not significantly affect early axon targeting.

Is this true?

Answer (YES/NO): NO